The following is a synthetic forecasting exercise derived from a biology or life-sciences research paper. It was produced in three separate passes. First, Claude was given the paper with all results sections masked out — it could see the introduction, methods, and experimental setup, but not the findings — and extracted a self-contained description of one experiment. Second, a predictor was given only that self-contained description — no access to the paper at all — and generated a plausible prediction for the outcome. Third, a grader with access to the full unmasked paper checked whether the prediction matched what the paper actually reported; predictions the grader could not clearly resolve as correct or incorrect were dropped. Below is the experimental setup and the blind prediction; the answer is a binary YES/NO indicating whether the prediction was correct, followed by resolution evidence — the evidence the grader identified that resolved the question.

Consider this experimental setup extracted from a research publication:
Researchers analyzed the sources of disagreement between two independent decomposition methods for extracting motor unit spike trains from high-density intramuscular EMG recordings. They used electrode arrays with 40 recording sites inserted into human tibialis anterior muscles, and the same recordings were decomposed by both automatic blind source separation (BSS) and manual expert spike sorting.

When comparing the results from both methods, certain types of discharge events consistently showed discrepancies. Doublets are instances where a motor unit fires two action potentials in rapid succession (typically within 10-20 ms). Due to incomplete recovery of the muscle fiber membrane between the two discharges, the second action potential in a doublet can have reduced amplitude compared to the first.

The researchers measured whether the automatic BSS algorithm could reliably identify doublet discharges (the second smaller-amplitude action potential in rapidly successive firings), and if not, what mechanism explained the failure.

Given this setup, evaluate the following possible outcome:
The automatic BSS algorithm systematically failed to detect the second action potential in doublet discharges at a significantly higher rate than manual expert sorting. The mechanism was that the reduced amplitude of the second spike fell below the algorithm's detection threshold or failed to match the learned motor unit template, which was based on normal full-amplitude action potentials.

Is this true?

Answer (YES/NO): YES